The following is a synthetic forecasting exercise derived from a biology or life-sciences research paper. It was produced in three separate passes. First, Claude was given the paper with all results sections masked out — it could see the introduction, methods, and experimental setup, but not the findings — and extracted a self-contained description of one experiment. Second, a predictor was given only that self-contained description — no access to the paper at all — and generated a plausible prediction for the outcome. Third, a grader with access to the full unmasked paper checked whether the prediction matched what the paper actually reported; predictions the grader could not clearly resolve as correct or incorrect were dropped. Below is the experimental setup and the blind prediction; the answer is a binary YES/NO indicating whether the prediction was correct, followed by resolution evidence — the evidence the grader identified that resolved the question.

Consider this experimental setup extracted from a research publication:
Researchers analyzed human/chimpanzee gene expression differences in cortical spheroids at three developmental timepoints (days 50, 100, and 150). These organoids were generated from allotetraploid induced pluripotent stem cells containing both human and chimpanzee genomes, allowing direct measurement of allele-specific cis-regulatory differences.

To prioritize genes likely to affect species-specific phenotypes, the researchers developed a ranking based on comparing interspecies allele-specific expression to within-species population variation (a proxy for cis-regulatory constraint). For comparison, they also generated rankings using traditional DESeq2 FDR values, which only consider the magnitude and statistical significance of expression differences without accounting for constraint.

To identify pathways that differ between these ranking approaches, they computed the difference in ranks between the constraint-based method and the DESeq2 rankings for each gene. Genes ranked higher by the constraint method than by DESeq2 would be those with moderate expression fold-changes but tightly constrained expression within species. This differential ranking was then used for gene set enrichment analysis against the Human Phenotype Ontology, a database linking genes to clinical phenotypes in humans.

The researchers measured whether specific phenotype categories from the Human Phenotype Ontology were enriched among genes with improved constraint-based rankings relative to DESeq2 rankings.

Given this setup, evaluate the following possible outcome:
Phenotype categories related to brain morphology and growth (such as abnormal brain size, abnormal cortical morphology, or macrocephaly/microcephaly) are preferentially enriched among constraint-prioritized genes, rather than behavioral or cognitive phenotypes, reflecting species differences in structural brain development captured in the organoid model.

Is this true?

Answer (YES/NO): NO